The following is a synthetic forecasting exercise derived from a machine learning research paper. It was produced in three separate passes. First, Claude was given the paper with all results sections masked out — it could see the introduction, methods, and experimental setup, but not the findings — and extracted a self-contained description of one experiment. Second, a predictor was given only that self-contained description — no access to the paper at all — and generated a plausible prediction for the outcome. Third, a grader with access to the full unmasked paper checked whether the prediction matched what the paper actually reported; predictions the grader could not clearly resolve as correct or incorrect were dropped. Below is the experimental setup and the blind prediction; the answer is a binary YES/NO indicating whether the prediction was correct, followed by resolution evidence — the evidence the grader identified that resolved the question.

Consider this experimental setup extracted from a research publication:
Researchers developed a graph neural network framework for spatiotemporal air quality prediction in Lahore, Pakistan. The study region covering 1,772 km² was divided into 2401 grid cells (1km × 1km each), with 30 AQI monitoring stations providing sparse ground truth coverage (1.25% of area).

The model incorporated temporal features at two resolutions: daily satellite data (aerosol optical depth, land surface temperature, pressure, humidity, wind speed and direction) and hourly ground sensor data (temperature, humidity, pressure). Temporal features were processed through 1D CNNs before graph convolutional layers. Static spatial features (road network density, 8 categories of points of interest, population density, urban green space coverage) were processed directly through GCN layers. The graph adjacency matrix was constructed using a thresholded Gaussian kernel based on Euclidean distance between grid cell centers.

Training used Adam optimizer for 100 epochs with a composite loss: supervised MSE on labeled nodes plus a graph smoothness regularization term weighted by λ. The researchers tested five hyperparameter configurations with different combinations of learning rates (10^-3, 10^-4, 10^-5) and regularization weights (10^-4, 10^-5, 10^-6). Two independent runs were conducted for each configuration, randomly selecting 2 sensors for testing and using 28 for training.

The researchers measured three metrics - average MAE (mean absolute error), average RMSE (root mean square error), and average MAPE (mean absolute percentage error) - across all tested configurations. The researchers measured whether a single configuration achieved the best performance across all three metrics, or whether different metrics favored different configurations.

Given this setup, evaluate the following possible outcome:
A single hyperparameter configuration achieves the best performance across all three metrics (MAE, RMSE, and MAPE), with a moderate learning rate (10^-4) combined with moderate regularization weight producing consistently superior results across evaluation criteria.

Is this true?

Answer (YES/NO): NO